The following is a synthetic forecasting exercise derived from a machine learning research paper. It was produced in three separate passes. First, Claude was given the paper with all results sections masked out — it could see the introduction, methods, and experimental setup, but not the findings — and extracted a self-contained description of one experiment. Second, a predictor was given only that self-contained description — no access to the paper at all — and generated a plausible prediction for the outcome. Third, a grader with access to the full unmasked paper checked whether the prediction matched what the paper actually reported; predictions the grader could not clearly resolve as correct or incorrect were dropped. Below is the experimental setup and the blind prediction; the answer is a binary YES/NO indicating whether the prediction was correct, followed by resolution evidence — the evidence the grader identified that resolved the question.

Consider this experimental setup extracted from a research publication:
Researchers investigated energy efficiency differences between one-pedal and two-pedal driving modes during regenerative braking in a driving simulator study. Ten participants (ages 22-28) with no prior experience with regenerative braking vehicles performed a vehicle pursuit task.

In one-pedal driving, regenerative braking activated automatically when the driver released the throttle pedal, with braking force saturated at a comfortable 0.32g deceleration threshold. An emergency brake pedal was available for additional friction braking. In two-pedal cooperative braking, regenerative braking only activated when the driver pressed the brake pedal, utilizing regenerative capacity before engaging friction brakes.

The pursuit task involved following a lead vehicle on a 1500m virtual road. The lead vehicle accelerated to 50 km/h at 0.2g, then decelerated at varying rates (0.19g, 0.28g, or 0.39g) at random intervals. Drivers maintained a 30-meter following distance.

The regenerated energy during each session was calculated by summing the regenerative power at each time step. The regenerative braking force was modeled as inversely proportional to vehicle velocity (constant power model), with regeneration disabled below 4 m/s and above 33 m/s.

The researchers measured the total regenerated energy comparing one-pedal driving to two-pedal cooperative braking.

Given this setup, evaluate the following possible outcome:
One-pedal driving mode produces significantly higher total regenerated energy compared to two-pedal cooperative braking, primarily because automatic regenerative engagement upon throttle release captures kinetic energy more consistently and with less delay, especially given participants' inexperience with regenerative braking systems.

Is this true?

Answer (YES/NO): YES